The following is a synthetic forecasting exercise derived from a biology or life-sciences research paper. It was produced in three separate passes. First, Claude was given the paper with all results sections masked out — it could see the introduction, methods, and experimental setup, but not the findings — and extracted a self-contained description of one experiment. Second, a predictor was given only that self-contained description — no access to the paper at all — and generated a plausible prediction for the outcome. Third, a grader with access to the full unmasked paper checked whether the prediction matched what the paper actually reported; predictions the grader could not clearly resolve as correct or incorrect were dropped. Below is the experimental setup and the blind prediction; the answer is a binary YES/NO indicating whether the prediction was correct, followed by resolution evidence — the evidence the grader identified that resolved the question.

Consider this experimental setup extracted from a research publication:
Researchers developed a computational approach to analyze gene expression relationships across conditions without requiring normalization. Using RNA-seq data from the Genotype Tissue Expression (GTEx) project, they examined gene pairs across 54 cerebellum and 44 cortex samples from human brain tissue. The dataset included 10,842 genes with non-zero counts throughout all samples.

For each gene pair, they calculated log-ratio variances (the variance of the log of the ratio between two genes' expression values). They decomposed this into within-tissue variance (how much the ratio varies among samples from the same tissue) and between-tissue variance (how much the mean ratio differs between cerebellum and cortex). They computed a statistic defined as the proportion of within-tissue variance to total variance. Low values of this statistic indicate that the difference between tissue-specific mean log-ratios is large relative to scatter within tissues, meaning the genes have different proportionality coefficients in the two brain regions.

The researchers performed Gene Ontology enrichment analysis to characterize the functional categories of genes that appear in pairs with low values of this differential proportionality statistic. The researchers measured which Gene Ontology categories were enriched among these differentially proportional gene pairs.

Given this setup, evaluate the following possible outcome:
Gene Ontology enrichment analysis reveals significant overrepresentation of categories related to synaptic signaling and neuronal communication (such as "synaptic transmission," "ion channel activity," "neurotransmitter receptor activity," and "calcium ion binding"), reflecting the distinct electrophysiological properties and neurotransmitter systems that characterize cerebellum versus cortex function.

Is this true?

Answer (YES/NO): NO